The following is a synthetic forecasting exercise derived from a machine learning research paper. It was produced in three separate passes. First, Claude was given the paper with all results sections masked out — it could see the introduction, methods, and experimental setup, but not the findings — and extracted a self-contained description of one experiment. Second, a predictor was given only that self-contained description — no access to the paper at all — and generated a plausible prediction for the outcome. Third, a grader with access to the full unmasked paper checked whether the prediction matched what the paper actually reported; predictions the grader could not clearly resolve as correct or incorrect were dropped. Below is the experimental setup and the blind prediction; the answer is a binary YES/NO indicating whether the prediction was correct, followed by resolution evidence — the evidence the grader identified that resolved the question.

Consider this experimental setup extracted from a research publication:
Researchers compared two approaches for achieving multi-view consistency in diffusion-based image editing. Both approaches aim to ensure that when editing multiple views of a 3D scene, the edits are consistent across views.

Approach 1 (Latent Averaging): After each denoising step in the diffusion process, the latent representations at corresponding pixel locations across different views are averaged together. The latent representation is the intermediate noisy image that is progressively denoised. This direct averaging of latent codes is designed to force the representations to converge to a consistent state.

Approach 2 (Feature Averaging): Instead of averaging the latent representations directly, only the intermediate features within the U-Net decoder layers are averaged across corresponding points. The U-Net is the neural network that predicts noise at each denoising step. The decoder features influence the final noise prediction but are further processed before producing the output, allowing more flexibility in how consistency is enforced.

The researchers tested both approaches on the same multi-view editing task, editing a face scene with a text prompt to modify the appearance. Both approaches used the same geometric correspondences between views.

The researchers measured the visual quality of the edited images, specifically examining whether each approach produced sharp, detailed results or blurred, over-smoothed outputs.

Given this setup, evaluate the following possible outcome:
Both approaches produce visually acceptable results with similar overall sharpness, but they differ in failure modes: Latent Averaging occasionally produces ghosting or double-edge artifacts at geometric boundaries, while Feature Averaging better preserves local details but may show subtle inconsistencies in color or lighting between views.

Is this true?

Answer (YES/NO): NO